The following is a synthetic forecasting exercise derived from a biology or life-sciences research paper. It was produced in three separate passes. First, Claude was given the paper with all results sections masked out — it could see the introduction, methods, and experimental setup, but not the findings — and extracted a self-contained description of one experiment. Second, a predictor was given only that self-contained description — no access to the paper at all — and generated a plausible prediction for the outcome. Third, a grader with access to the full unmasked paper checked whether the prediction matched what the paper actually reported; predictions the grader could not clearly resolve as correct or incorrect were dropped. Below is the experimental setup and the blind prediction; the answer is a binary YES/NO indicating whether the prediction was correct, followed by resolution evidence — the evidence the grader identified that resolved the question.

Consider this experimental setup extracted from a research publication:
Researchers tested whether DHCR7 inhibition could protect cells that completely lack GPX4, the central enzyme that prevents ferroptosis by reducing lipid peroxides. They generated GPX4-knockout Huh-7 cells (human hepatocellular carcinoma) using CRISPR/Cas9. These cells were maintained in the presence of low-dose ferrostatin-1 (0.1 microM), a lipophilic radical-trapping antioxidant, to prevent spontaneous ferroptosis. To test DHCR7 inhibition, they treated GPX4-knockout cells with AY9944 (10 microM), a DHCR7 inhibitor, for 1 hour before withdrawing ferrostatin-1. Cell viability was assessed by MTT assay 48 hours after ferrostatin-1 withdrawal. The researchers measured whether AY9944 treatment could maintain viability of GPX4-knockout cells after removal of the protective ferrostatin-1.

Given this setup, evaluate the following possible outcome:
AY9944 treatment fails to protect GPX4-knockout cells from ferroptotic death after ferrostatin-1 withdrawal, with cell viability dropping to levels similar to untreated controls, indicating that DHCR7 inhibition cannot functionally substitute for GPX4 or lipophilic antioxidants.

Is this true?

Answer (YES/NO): NO